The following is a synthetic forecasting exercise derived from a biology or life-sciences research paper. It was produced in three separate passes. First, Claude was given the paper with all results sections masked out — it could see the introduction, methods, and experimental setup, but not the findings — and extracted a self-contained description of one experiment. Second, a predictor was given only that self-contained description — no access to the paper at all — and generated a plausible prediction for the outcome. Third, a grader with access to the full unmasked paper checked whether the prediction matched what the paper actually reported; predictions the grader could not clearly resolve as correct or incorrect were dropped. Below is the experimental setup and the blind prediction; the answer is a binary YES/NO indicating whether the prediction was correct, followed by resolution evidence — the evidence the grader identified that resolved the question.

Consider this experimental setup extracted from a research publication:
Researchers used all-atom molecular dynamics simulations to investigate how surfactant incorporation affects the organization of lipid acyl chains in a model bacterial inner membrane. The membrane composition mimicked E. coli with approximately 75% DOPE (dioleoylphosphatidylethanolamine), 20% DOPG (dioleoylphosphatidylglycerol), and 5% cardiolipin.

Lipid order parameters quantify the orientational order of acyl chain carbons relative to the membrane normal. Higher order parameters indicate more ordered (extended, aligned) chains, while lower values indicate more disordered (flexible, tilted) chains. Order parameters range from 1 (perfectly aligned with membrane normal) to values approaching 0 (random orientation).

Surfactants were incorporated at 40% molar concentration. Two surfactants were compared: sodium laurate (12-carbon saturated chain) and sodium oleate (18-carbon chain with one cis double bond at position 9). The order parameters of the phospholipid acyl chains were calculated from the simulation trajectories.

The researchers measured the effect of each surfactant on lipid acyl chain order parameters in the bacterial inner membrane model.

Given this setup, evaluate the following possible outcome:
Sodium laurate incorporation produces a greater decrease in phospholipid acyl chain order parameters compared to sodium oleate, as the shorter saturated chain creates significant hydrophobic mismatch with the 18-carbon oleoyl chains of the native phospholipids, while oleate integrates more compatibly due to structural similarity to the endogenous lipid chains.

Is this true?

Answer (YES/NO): YES